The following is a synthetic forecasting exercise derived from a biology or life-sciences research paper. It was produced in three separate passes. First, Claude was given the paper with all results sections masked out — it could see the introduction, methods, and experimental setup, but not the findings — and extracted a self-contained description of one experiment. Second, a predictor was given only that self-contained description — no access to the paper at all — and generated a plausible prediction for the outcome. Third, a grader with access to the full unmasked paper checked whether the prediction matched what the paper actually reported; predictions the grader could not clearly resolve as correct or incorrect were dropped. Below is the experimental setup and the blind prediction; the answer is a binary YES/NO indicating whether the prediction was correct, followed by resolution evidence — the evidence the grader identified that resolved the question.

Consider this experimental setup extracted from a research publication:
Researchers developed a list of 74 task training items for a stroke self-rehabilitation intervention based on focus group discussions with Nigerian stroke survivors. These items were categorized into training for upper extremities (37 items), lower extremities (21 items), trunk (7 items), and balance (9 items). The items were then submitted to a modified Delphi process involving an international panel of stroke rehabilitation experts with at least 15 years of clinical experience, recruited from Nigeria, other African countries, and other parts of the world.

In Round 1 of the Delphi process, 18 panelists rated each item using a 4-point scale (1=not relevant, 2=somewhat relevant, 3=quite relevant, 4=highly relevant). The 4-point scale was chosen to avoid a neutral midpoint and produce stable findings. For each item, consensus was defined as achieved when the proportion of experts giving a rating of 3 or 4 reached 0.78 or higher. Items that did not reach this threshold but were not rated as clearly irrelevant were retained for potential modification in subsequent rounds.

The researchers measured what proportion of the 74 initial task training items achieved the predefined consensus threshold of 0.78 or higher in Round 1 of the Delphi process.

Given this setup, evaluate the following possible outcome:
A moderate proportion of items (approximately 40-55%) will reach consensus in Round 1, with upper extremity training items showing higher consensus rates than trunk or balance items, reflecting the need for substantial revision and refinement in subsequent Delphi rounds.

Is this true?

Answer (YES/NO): NO